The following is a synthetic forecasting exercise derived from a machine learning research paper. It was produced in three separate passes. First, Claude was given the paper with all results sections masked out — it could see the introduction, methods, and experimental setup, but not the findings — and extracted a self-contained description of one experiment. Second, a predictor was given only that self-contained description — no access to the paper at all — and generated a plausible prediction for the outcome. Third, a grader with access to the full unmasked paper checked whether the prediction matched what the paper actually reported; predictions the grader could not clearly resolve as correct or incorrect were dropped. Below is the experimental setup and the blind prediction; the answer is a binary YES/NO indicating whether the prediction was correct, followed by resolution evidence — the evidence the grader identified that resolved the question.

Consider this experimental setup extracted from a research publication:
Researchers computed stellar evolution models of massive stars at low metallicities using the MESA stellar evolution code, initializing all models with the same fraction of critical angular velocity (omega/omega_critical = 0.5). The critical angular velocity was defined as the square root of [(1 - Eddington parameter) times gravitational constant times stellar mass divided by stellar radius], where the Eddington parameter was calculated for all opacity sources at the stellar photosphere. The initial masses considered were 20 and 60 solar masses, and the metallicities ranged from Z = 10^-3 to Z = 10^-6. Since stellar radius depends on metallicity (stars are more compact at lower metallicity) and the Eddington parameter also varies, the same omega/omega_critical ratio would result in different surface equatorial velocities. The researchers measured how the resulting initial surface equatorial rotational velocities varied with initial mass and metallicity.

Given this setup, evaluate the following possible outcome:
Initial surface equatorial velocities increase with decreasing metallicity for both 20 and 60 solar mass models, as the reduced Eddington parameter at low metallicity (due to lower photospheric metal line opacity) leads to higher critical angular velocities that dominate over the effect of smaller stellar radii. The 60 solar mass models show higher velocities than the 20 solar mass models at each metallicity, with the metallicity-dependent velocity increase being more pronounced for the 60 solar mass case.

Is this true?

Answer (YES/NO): NO